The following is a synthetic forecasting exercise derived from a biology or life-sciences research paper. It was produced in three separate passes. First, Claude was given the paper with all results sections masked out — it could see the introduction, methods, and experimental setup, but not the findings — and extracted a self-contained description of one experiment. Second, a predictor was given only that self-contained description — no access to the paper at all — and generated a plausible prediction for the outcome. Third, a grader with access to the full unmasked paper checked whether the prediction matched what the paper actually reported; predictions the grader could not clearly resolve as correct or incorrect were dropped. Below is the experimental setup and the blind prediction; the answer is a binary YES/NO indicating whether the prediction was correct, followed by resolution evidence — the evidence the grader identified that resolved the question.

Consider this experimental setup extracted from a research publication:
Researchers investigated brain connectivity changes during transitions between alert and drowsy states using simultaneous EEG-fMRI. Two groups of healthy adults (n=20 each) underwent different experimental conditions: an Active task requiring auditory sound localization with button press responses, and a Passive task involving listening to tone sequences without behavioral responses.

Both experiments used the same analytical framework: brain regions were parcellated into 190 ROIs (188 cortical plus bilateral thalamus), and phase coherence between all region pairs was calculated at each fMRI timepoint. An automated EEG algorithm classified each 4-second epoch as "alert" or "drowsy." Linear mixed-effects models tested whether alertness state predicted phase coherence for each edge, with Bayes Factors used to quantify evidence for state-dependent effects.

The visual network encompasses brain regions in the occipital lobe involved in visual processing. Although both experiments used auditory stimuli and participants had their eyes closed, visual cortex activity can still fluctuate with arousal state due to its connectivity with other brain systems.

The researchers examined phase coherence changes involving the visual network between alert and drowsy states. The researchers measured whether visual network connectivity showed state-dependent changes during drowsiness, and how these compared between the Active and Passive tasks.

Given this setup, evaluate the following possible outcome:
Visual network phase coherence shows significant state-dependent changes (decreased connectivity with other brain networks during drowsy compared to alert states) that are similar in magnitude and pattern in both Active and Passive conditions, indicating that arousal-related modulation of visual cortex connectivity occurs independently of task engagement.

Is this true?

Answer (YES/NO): NO